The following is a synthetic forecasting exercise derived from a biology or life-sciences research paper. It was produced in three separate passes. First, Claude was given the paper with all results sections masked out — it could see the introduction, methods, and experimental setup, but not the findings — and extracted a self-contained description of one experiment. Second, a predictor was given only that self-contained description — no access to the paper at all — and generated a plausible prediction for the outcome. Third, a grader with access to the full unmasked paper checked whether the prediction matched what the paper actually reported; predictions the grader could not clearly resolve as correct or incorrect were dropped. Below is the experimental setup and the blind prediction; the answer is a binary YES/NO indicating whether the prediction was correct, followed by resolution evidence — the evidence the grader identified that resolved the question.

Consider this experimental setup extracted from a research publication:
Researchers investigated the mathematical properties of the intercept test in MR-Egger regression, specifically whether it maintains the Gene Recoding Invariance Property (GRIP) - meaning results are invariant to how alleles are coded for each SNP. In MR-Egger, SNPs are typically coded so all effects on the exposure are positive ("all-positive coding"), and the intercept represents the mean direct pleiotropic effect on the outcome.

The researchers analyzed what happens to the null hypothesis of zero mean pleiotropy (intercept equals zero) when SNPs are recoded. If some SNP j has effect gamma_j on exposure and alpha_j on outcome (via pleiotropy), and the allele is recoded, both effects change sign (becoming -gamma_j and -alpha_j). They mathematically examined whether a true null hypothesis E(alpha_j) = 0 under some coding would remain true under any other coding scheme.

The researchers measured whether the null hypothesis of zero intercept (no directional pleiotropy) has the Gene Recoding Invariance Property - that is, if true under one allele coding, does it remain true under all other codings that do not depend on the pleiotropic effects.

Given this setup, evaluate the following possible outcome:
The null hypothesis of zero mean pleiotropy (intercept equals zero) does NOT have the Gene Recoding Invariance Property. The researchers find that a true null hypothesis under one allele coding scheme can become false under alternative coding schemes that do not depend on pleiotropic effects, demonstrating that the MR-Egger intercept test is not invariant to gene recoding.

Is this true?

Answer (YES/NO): NO